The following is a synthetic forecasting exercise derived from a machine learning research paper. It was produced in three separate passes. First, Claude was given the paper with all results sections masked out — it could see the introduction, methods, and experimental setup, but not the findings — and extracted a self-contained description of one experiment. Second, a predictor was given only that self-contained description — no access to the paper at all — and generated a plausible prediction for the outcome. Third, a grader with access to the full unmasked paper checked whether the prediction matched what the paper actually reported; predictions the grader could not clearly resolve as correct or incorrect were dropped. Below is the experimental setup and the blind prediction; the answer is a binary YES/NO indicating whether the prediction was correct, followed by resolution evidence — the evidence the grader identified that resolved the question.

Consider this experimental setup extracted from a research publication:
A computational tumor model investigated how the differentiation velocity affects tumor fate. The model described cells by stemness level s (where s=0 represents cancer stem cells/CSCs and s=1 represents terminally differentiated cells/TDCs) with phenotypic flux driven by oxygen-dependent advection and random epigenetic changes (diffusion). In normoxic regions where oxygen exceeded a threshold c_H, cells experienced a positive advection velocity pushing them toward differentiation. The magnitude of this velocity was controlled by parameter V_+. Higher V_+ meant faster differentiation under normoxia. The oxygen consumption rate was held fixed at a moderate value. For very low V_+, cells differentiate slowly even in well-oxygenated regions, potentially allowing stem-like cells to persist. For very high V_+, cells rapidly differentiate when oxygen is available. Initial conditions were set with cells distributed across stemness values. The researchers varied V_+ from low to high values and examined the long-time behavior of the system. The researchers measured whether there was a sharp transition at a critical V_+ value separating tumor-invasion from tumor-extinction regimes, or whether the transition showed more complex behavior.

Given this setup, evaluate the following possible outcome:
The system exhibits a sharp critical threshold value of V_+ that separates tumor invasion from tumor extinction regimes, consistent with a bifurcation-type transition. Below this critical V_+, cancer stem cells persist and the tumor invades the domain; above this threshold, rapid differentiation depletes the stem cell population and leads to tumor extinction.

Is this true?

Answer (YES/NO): NO